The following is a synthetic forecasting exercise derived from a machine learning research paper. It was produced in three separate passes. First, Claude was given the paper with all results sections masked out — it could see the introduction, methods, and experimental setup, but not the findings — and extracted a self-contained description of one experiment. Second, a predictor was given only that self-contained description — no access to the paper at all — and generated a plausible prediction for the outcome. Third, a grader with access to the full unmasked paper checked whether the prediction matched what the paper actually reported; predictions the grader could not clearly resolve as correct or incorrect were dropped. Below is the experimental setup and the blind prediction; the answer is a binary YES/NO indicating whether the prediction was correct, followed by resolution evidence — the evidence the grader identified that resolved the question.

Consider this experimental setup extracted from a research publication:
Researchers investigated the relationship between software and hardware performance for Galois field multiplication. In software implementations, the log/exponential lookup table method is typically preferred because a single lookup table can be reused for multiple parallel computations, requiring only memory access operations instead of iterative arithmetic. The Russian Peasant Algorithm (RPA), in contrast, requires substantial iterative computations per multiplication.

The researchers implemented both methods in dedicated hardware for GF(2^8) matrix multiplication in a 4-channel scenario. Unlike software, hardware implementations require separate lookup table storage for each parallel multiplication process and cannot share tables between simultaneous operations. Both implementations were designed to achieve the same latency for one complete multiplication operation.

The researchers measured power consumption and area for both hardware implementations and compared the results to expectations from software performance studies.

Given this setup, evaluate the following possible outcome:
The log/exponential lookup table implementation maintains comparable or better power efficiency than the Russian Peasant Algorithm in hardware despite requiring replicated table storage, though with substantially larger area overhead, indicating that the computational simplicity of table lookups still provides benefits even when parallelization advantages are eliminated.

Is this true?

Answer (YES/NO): NO